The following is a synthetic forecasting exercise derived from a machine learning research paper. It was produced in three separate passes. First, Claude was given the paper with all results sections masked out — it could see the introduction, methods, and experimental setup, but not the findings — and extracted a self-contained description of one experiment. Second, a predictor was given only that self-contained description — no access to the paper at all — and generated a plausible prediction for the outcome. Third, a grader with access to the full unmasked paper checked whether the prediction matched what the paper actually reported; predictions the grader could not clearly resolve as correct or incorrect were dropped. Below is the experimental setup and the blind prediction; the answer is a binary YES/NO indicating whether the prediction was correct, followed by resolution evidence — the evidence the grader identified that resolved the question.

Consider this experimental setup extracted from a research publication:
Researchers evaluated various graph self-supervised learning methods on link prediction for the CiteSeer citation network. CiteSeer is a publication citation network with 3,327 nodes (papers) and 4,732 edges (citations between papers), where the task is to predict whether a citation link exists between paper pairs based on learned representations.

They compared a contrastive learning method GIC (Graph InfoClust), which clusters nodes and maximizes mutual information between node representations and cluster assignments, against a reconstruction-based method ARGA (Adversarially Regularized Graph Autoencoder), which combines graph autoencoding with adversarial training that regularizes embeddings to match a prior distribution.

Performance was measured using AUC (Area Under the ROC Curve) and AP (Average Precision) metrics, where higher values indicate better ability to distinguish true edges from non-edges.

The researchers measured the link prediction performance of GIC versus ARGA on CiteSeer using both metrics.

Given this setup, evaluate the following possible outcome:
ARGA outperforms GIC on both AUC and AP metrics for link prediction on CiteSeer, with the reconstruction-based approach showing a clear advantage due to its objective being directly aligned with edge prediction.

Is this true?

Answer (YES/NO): YES